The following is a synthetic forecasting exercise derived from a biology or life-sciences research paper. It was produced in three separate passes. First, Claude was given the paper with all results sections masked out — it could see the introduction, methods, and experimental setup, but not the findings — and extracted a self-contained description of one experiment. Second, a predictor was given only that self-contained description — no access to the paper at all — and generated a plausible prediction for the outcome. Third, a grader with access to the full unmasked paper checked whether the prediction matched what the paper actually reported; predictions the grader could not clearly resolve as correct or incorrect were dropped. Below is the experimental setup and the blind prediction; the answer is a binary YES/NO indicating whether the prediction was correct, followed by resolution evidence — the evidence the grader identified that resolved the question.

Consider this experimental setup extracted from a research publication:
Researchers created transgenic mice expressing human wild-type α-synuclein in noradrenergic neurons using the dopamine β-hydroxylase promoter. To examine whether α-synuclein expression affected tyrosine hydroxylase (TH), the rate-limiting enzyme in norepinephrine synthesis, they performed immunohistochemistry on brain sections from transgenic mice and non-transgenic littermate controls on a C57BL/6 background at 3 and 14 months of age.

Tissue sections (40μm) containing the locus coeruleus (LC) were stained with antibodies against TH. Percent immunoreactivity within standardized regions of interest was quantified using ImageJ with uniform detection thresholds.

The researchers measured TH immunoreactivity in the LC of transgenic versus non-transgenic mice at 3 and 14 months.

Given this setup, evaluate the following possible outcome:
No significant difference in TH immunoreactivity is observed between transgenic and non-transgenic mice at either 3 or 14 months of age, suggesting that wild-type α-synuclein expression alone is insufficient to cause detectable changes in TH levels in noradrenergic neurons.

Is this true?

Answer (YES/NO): NO